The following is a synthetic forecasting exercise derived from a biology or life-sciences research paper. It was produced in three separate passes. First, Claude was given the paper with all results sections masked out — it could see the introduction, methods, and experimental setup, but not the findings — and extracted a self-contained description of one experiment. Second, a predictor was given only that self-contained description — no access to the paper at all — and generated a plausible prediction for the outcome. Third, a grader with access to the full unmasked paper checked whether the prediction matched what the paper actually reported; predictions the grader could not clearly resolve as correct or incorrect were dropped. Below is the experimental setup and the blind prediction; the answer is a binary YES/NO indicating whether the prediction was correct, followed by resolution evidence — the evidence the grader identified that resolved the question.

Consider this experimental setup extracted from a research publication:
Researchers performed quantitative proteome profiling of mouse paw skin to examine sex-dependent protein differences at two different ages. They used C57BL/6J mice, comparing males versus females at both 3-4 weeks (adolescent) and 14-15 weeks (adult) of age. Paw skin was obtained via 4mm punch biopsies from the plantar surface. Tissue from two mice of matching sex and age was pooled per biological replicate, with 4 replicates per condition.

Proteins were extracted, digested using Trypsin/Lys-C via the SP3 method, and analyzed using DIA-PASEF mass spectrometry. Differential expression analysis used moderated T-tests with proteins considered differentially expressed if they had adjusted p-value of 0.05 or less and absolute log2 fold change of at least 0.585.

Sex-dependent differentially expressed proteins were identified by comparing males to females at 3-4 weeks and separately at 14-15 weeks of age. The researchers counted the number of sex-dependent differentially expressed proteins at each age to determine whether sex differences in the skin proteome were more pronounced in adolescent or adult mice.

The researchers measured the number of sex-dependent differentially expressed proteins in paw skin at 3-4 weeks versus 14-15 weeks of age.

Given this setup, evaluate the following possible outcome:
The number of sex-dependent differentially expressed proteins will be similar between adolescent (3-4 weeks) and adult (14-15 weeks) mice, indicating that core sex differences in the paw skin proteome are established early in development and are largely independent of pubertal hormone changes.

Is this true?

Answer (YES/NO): NO